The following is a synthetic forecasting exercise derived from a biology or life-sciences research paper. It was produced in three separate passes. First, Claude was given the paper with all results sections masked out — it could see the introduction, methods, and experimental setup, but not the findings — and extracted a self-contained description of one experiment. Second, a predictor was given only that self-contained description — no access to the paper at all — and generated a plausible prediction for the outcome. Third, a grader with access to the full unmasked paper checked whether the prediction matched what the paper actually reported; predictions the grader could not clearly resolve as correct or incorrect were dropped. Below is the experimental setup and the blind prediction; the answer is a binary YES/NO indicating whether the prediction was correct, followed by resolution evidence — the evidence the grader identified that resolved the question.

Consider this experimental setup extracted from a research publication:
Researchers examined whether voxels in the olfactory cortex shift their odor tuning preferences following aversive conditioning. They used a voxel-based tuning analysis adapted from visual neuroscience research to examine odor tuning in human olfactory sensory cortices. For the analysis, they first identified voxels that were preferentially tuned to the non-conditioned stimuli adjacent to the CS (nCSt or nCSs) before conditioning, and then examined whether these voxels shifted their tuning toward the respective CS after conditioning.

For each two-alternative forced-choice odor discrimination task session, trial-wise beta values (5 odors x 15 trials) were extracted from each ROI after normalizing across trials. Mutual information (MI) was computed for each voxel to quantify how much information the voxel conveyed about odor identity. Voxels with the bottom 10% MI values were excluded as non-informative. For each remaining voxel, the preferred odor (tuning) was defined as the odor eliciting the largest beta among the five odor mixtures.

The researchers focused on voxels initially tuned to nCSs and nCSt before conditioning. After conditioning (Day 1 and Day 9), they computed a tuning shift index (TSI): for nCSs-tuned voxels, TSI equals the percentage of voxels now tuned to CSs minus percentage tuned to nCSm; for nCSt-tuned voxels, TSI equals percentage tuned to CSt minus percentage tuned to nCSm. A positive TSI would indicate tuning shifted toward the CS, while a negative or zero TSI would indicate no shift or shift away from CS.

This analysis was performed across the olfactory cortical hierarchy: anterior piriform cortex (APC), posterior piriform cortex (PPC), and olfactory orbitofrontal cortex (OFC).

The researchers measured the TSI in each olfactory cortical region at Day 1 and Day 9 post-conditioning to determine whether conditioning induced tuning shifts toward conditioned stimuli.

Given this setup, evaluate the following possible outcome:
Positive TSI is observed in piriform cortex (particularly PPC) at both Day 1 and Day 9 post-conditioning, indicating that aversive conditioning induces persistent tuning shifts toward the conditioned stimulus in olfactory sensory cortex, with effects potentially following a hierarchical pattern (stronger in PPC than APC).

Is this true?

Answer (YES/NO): NO